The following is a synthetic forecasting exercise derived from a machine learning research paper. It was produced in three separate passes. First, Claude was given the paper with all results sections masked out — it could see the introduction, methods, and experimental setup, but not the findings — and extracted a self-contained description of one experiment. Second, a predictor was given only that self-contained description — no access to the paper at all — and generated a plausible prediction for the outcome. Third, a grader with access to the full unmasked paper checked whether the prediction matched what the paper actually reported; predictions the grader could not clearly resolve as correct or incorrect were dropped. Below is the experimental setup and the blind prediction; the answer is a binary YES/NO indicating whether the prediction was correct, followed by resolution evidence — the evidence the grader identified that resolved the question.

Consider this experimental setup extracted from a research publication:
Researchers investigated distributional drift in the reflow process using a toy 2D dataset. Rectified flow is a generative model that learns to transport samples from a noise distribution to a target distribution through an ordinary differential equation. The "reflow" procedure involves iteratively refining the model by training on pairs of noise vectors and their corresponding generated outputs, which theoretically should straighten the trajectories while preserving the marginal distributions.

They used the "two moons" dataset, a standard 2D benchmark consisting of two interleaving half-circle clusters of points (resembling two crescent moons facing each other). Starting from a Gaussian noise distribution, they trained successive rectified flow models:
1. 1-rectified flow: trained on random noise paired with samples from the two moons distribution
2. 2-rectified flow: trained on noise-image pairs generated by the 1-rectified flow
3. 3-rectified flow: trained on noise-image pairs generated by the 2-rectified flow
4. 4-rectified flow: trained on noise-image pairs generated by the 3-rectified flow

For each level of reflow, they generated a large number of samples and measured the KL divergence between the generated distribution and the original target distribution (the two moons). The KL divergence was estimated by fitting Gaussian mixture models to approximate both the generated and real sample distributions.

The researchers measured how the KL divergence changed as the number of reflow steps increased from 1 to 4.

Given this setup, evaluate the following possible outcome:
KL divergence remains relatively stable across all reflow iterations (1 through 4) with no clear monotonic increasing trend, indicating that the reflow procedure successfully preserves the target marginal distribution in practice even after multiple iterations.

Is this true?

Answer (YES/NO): NO